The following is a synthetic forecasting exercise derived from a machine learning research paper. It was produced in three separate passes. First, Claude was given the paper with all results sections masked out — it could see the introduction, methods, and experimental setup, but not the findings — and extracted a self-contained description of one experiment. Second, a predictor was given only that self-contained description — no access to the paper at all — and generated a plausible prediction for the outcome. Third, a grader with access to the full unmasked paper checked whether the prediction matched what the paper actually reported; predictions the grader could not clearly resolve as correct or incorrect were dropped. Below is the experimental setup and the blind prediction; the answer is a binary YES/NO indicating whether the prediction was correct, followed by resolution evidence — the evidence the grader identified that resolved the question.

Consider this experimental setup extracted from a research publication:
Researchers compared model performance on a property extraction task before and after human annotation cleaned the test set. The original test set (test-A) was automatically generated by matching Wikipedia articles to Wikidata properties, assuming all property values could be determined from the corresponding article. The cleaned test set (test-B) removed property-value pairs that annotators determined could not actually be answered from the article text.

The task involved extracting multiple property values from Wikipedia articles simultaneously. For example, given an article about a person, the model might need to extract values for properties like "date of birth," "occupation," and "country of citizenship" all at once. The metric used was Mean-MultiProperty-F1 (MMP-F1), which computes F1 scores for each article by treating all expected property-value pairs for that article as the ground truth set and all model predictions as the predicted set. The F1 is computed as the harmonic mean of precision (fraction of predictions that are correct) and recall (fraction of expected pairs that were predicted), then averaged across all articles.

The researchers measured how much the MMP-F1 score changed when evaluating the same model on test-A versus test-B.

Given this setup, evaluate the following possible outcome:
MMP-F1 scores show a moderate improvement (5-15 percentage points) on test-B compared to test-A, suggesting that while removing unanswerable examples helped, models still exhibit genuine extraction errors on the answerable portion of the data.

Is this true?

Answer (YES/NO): YES